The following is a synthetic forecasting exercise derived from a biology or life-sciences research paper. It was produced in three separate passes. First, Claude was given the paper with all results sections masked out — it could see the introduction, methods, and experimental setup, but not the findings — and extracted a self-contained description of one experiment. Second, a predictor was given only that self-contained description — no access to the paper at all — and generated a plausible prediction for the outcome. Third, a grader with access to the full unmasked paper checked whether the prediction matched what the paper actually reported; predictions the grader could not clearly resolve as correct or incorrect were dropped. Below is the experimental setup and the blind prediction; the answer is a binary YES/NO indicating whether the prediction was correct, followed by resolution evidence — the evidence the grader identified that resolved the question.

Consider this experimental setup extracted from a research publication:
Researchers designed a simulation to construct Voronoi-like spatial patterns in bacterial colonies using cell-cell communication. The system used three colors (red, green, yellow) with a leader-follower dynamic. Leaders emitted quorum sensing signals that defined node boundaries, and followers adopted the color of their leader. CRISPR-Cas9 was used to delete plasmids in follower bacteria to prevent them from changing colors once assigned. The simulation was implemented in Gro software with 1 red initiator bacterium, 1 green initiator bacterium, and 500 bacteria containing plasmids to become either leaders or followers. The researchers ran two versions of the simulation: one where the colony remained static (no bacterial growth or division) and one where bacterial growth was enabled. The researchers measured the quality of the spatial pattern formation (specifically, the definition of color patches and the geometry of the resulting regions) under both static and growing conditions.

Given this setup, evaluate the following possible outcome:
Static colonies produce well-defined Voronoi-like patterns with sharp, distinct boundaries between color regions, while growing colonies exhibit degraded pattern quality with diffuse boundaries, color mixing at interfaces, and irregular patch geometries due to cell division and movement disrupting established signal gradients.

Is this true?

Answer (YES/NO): NO